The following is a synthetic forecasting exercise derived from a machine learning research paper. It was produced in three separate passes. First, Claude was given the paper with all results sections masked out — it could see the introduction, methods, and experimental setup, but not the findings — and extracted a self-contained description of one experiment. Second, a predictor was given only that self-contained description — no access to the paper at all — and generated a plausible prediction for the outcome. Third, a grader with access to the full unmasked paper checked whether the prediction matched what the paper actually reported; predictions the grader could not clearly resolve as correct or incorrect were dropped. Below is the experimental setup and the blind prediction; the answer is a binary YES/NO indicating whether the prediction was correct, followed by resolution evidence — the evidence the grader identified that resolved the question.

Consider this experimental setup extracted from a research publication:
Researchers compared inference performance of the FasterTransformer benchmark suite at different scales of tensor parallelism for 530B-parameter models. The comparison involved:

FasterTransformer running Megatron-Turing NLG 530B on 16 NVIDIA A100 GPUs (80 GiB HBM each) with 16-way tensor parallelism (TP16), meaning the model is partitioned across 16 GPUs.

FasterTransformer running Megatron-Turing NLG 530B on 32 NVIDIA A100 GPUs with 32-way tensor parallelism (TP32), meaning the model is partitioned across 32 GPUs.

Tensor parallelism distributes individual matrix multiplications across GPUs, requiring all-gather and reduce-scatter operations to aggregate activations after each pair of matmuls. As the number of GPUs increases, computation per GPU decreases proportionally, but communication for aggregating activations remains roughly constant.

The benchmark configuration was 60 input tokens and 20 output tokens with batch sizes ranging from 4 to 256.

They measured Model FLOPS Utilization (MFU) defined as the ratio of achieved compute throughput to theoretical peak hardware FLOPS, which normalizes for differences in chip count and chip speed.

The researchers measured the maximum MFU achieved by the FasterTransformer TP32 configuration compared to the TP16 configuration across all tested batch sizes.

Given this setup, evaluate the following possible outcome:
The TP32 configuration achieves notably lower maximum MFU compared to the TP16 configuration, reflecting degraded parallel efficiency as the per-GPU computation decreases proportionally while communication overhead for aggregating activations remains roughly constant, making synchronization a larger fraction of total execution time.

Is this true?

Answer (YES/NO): YES